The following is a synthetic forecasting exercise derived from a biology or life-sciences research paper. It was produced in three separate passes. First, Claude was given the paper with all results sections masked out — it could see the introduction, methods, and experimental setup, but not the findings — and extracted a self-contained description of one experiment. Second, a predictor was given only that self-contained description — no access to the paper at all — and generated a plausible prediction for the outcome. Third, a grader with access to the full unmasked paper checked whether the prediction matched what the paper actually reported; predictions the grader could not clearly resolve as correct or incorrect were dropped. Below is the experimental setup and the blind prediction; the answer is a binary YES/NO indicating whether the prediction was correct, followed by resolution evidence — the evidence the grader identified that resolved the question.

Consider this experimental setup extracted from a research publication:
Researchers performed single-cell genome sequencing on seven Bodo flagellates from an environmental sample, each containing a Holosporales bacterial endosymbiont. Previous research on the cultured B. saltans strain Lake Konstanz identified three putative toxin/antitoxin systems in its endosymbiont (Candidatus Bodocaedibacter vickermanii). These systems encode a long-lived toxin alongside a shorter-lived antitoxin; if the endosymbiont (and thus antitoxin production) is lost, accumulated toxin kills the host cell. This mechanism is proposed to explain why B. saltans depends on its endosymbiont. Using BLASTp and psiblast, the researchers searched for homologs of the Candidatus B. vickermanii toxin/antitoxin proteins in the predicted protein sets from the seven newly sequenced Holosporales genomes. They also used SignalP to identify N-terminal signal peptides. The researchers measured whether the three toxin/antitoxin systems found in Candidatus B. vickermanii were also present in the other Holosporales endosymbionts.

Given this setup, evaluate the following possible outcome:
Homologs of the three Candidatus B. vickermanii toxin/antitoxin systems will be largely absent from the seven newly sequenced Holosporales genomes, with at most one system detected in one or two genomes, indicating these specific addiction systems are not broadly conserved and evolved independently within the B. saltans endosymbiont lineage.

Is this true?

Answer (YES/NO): YES